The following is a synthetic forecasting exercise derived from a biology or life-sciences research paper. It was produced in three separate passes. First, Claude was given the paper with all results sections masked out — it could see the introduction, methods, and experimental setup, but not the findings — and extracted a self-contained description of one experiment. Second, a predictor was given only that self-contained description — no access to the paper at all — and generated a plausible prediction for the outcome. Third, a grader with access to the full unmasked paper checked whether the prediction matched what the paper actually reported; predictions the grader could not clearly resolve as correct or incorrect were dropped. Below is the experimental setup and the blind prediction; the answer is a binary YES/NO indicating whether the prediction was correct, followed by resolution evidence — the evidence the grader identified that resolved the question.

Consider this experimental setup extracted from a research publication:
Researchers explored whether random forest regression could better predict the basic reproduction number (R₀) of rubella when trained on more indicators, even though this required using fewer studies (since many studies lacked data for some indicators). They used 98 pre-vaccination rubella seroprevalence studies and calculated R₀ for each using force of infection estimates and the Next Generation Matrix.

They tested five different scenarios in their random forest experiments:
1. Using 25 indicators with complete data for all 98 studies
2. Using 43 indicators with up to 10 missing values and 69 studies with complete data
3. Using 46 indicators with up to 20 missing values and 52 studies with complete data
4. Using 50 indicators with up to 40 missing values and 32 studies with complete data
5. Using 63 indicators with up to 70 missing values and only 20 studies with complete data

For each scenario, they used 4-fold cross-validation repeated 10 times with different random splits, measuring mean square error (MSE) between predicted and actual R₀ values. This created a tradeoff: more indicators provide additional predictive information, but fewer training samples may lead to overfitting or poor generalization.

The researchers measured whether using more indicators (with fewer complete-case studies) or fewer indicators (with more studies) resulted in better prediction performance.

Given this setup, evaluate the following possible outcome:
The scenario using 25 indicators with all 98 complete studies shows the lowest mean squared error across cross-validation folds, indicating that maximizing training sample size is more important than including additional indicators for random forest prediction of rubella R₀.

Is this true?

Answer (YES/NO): NO